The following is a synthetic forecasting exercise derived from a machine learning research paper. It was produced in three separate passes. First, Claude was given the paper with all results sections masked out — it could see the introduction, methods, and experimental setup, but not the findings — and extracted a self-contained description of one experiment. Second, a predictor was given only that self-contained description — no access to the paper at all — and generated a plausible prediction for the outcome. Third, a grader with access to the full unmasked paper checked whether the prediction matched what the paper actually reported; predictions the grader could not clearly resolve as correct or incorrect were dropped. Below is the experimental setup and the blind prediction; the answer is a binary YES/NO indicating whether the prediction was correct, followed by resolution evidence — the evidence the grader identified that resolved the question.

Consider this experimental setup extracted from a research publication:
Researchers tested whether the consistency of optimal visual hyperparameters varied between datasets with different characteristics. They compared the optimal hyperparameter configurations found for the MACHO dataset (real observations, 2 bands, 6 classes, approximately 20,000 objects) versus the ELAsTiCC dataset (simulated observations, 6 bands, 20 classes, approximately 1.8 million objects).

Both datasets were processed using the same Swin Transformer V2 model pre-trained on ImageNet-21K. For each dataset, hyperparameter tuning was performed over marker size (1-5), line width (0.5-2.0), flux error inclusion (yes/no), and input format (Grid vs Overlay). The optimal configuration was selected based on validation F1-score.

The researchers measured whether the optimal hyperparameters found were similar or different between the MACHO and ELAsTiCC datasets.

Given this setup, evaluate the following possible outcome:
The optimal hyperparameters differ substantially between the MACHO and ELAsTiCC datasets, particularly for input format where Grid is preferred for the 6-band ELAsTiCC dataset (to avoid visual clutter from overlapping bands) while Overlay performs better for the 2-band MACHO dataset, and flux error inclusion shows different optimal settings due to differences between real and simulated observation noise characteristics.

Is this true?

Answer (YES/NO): NO